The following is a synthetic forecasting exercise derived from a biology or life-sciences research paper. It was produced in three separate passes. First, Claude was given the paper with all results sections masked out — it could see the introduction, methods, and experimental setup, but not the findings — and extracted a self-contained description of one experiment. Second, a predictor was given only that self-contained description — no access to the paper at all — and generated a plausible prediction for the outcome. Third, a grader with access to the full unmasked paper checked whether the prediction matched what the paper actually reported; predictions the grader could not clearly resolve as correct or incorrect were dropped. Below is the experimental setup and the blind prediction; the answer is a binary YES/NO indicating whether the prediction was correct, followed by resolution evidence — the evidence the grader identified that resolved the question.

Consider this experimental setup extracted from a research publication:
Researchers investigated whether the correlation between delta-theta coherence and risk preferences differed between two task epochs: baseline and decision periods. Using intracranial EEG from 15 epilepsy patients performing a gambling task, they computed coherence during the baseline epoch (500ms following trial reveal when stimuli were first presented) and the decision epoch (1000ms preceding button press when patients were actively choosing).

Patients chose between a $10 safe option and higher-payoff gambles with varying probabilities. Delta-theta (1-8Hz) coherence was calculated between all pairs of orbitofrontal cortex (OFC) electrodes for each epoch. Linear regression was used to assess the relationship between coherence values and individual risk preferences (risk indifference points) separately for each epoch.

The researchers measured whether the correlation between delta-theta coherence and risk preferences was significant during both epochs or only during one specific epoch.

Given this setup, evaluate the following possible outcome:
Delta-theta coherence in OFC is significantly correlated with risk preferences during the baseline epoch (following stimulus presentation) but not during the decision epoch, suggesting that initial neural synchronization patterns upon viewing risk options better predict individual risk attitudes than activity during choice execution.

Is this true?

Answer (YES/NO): NO